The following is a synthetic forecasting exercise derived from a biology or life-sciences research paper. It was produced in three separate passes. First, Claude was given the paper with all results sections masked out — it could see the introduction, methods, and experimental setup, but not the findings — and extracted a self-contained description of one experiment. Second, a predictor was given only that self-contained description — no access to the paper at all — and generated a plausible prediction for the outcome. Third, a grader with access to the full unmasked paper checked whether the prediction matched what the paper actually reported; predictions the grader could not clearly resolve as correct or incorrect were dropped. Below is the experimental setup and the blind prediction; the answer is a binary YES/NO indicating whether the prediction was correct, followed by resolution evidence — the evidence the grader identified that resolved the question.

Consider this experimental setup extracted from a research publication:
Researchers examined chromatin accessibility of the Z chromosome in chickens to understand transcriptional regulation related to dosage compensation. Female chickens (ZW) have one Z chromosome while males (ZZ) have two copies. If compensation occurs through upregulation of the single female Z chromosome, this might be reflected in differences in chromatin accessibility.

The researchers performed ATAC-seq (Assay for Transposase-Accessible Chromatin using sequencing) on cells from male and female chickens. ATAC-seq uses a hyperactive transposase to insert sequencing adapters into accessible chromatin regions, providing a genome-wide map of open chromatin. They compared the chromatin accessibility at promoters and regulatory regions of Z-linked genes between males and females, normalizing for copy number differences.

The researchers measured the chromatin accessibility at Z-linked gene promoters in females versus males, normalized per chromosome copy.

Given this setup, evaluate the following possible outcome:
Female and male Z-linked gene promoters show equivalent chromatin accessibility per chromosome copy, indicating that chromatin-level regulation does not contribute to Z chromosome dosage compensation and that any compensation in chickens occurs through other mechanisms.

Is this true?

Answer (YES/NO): YES